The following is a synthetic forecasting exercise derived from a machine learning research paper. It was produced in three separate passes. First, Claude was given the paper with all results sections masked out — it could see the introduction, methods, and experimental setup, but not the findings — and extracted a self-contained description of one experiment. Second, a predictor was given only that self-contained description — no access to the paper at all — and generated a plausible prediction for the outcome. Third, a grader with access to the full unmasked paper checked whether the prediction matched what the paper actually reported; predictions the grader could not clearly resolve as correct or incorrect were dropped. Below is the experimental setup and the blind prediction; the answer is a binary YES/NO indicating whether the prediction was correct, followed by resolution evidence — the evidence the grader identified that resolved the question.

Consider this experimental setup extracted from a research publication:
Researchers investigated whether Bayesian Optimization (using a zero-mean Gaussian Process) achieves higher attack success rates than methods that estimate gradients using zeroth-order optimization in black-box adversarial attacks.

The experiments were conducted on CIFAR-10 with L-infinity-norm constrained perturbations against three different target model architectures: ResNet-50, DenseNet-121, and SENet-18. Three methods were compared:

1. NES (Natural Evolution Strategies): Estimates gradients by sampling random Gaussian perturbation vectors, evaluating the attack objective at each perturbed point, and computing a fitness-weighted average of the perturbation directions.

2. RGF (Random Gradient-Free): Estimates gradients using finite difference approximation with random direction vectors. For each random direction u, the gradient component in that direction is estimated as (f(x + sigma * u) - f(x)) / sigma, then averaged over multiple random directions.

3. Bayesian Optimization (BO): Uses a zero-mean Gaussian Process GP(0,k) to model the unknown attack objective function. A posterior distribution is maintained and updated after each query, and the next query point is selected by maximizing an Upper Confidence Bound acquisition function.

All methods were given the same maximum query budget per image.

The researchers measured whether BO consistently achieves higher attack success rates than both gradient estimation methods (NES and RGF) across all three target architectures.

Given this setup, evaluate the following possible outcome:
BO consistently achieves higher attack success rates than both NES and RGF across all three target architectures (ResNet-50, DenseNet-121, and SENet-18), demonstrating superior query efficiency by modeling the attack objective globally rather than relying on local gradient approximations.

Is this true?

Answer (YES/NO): YES